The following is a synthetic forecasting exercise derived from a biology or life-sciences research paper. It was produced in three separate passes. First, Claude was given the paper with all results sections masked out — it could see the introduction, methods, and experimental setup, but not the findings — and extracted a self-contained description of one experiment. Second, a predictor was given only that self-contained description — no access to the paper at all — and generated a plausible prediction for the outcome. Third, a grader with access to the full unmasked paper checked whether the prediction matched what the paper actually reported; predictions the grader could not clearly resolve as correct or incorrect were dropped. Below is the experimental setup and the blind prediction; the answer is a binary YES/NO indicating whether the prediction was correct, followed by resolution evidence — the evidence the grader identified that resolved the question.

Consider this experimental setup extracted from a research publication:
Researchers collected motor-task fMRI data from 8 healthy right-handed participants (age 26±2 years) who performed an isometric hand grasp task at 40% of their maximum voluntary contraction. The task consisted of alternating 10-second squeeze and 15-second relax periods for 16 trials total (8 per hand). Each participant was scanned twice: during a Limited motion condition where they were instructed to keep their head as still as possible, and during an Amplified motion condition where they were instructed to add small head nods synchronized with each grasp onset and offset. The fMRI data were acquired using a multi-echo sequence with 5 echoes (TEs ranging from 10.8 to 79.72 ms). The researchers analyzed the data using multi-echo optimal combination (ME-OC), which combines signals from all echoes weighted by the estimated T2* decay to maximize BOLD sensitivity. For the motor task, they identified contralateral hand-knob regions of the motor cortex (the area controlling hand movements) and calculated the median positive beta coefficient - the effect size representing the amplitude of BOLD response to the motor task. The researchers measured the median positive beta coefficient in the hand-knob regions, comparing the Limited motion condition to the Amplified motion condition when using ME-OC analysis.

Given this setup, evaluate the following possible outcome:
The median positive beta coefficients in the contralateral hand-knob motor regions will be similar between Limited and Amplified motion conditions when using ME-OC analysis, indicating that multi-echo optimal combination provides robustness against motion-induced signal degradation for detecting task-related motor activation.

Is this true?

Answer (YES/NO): NO